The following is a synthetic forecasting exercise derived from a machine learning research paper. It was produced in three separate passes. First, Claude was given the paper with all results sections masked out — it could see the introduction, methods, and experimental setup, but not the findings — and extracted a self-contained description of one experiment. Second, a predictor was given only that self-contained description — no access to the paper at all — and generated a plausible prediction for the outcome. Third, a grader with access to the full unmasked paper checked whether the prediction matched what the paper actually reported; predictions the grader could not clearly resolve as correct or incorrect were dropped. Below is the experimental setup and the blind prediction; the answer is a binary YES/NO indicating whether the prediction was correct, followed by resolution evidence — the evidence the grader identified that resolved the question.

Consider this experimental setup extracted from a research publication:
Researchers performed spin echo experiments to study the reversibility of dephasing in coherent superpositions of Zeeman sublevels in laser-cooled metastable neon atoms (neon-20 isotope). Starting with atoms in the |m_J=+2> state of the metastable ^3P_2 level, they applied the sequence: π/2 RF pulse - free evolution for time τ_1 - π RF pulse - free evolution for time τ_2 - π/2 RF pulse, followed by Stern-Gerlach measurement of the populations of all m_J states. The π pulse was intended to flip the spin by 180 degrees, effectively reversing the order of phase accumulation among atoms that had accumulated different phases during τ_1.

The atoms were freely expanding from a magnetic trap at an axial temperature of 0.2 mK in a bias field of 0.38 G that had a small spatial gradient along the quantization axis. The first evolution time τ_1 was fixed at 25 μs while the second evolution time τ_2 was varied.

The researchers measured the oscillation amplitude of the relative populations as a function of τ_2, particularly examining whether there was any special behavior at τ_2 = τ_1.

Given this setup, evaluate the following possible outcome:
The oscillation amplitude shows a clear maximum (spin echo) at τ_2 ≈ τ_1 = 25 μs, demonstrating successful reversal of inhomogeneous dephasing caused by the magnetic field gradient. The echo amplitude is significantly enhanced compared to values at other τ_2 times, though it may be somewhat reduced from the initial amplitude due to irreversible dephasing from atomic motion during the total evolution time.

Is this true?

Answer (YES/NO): YES